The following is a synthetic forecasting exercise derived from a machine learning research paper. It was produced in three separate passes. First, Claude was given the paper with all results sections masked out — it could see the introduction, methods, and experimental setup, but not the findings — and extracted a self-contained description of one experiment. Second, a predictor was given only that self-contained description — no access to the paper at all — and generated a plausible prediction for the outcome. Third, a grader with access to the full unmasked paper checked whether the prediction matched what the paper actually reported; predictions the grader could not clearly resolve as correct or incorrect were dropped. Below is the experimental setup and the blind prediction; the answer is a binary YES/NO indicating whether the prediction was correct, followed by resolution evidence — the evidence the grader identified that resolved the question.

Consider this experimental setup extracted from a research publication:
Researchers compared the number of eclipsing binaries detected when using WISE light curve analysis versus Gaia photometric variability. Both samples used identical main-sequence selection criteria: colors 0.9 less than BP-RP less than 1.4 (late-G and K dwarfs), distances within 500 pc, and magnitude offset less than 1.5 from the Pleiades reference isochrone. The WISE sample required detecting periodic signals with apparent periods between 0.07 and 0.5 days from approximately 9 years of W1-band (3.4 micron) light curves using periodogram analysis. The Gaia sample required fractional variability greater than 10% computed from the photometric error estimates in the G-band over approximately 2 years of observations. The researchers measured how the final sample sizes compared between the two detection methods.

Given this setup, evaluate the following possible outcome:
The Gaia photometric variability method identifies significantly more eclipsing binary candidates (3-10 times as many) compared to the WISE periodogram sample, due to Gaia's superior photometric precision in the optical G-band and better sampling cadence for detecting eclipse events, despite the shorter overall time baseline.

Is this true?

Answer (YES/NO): NO